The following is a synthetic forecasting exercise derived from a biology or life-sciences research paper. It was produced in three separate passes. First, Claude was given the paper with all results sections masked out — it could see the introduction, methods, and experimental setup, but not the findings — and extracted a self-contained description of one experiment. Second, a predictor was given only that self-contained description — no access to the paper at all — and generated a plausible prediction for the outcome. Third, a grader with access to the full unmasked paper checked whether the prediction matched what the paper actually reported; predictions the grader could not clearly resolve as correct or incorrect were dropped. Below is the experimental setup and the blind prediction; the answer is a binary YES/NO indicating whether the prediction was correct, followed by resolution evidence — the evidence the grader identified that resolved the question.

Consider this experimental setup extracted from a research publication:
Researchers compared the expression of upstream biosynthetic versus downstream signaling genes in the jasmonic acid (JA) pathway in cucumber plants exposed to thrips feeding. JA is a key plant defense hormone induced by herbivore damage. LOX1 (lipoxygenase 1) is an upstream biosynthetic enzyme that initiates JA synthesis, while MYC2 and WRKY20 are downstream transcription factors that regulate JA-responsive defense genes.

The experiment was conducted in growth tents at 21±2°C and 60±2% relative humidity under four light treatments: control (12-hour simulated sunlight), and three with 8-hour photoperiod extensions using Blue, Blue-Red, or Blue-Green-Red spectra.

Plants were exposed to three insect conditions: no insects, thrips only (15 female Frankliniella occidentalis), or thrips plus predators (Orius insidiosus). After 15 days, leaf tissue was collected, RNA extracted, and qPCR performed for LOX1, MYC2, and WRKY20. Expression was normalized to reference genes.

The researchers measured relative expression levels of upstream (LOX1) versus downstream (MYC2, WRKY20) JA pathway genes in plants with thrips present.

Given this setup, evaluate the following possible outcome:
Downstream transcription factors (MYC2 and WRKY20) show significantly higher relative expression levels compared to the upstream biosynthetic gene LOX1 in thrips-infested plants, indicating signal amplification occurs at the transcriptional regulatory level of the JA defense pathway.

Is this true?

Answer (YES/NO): YES